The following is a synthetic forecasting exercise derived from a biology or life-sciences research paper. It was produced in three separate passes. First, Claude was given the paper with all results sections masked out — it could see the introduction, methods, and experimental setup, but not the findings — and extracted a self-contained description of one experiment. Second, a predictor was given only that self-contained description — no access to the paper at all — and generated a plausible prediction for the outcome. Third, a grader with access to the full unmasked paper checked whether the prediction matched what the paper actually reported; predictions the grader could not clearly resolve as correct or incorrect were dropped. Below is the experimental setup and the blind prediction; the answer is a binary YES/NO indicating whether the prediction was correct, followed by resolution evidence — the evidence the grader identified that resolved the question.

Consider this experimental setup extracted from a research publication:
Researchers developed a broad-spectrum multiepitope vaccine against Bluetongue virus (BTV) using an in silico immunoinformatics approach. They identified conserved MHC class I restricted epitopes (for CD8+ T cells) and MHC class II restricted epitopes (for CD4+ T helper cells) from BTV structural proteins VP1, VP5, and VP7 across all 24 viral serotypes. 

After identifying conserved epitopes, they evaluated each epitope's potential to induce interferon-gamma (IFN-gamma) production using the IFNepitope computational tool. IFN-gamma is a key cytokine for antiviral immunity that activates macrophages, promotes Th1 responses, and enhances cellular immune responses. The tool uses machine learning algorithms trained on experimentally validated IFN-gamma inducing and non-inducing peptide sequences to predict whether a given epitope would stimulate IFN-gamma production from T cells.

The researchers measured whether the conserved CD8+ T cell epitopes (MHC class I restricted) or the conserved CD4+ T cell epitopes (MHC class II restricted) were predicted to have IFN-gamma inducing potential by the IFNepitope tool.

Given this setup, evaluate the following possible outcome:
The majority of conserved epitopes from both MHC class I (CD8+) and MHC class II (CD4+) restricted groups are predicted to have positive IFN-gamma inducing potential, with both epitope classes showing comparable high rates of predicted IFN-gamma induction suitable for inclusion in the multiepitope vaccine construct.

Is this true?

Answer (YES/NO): NO